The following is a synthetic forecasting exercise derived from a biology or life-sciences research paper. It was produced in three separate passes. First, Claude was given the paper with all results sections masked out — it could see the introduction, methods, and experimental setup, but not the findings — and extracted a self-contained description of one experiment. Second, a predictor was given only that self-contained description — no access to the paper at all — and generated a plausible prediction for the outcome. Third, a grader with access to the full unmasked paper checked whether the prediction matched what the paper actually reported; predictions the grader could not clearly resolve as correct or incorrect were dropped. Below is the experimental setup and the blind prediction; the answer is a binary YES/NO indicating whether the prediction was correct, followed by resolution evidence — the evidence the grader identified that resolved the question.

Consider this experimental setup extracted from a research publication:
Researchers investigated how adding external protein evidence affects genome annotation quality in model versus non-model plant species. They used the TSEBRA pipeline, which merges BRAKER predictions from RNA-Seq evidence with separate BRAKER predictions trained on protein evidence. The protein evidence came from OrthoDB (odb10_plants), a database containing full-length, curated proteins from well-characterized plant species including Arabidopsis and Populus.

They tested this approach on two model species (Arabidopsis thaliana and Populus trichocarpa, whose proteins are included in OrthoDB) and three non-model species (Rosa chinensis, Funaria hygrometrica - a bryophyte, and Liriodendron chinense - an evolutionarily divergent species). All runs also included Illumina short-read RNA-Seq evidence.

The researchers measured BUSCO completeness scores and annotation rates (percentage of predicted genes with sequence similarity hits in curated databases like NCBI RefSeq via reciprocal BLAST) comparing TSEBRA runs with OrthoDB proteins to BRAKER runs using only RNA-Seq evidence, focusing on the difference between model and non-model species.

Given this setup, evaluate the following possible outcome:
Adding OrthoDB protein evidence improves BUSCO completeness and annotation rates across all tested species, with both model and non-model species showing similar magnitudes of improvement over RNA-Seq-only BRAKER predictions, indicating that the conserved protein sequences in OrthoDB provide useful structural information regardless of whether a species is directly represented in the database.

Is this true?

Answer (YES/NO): NO